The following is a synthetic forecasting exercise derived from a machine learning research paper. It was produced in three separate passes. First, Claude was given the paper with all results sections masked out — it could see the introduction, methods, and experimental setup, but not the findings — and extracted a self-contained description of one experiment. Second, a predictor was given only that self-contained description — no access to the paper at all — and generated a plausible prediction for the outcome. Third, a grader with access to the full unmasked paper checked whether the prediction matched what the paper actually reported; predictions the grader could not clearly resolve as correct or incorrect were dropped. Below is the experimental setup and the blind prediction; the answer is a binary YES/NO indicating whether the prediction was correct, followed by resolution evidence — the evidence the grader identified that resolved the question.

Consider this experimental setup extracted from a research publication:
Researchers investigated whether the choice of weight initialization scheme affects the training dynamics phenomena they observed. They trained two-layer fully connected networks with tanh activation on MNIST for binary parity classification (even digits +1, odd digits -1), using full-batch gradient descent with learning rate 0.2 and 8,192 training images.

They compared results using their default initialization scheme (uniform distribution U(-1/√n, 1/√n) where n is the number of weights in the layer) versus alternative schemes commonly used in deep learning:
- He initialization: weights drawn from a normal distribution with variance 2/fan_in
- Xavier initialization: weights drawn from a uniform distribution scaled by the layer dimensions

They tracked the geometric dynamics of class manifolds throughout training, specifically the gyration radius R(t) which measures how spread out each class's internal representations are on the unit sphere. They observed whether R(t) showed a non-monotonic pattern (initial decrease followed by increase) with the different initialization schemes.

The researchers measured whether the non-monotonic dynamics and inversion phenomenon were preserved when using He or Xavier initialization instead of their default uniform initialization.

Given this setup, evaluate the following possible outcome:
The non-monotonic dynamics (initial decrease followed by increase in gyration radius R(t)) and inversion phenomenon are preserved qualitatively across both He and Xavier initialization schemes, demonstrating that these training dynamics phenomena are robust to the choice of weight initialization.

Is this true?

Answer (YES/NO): YES